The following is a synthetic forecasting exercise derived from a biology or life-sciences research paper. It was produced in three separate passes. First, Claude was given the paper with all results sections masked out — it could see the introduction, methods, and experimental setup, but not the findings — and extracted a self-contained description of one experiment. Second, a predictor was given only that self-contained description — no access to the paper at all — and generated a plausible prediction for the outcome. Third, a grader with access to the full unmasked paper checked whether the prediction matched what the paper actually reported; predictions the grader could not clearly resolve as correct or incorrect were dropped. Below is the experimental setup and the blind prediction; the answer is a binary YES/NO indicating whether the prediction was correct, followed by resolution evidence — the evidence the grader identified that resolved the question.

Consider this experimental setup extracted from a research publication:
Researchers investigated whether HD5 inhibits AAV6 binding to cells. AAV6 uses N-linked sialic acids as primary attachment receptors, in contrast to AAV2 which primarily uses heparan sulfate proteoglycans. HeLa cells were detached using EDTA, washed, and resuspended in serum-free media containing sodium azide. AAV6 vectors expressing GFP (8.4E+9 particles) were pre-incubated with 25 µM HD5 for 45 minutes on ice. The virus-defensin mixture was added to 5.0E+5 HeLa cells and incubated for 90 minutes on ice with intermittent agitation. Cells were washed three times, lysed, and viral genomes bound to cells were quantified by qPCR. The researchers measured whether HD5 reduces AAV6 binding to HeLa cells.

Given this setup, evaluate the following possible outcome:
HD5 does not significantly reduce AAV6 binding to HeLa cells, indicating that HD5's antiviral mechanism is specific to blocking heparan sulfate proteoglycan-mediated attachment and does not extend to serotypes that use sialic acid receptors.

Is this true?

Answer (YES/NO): NO